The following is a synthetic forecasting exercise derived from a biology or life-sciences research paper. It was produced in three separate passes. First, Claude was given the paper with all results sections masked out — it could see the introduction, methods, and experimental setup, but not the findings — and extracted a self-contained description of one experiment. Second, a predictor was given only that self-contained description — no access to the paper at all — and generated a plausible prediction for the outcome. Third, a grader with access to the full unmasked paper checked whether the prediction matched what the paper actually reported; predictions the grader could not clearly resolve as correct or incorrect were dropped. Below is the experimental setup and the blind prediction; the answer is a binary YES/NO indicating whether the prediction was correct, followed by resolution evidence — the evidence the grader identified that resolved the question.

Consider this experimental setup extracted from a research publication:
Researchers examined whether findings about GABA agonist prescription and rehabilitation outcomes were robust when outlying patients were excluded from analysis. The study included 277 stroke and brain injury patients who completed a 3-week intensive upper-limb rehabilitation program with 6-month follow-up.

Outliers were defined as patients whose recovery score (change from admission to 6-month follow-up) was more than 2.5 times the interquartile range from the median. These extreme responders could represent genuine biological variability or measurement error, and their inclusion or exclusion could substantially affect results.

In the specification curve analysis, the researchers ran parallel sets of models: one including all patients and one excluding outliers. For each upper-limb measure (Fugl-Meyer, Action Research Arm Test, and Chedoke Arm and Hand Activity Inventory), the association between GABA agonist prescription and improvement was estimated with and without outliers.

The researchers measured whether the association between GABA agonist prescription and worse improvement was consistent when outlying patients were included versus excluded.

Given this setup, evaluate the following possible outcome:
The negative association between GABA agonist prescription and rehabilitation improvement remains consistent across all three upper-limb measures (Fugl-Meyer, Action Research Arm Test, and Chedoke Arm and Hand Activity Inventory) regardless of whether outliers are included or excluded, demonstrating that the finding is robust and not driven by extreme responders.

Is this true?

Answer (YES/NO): NO